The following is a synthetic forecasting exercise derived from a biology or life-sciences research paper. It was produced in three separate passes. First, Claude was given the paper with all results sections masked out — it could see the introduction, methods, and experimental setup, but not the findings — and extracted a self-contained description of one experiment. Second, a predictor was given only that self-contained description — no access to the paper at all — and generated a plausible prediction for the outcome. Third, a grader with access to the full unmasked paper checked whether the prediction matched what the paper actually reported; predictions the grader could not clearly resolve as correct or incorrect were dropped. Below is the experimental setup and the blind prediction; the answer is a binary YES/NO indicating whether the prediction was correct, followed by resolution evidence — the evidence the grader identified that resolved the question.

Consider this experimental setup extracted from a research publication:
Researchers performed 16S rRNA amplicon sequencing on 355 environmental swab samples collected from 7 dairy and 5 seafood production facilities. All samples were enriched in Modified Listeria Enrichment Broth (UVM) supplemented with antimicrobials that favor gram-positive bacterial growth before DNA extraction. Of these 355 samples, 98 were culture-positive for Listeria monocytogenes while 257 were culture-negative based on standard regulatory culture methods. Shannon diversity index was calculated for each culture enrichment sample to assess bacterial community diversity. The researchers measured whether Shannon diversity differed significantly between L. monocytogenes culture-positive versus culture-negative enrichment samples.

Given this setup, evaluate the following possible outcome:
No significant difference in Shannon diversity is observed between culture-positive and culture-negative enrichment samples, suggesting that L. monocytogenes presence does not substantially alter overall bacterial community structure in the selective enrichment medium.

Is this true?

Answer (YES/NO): YES